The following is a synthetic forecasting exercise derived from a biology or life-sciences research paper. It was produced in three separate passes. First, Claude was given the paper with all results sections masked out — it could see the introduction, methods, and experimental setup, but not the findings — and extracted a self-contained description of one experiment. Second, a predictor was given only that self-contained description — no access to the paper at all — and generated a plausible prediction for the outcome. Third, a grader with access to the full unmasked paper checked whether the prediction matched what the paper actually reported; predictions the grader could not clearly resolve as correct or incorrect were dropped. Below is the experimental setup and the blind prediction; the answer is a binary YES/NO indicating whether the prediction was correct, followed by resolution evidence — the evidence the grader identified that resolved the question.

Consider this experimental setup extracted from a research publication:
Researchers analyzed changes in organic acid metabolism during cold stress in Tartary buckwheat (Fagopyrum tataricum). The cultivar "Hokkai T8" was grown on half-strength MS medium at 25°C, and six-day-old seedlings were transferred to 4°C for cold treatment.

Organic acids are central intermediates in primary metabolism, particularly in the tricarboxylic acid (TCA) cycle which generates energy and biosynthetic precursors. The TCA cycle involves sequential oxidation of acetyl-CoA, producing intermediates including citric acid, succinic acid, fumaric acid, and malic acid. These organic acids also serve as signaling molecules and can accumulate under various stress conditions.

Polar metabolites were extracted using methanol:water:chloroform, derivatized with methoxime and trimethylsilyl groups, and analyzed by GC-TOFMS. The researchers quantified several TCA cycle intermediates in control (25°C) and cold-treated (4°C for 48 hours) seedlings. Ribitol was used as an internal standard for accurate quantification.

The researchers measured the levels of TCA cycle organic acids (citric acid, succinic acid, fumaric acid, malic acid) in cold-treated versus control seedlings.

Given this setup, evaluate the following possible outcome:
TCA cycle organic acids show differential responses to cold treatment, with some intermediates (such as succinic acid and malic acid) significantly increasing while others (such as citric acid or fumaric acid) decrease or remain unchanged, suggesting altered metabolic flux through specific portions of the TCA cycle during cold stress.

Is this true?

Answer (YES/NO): NO